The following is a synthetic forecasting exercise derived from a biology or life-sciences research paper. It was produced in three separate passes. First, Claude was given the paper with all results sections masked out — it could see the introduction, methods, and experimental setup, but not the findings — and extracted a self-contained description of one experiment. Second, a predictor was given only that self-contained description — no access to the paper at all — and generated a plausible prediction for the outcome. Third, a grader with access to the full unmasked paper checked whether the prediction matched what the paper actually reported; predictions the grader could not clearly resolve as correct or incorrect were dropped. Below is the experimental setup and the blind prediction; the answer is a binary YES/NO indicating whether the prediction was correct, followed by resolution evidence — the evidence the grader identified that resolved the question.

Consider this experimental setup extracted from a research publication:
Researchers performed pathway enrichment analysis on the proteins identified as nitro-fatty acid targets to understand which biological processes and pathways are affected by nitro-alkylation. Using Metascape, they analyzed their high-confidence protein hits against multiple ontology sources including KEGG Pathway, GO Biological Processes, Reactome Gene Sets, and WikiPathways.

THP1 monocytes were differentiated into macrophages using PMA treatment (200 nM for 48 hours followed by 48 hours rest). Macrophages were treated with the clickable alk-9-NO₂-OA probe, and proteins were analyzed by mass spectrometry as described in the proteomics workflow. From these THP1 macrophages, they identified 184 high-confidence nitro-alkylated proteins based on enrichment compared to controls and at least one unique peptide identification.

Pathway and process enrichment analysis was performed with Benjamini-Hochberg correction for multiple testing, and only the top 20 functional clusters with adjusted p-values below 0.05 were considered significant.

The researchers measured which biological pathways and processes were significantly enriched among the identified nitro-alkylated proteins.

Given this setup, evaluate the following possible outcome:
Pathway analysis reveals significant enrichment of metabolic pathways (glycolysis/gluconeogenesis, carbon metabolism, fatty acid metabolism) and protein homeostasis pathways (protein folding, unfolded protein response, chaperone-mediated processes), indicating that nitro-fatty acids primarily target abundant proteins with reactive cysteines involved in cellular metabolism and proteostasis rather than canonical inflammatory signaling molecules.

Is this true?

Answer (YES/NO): NO